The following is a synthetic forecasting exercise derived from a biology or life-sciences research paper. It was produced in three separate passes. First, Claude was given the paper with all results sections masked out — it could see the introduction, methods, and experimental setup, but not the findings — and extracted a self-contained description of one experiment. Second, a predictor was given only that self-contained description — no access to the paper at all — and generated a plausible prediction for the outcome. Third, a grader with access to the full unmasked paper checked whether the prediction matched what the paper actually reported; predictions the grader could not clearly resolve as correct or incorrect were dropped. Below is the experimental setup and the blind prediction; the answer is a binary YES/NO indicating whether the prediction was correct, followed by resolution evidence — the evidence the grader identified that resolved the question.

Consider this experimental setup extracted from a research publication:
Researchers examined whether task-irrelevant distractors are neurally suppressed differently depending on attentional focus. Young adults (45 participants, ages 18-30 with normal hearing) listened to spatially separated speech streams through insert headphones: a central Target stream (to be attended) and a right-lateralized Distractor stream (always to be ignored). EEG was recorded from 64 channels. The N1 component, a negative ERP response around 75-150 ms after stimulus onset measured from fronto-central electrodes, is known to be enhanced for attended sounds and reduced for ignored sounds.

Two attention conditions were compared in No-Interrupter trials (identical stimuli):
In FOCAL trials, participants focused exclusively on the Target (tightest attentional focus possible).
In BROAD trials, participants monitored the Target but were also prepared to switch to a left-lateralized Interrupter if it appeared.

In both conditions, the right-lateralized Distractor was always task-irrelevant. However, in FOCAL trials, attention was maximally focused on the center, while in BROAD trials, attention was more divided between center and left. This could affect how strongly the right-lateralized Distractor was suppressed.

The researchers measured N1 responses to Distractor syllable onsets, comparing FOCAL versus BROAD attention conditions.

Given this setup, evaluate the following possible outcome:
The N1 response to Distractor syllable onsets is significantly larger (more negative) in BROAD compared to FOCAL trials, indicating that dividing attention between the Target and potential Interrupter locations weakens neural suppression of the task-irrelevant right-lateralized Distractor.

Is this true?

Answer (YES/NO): NO